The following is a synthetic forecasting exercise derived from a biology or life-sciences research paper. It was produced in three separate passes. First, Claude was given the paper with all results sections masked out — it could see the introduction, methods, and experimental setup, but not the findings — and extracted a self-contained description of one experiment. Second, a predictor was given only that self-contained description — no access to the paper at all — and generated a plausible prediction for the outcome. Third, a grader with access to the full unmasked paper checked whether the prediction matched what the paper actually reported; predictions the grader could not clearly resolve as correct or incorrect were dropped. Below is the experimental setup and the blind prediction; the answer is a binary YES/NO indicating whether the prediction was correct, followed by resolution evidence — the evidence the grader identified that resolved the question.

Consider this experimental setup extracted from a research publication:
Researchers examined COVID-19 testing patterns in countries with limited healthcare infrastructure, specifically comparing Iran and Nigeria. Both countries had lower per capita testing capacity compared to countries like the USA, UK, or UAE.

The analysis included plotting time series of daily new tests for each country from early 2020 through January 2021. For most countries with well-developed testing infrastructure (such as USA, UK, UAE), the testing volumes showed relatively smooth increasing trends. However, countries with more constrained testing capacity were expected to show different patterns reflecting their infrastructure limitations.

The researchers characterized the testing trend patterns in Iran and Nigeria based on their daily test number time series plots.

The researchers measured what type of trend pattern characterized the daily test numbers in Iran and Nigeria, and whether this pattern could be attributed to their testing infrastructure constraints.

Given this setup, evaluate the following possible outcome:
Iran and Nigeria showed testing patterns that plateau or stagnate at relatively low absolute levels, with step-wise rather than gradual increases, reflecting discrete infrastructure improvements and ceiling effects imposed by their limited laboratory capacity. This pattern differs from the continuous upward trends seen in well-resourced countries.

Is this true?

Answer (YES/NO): YES